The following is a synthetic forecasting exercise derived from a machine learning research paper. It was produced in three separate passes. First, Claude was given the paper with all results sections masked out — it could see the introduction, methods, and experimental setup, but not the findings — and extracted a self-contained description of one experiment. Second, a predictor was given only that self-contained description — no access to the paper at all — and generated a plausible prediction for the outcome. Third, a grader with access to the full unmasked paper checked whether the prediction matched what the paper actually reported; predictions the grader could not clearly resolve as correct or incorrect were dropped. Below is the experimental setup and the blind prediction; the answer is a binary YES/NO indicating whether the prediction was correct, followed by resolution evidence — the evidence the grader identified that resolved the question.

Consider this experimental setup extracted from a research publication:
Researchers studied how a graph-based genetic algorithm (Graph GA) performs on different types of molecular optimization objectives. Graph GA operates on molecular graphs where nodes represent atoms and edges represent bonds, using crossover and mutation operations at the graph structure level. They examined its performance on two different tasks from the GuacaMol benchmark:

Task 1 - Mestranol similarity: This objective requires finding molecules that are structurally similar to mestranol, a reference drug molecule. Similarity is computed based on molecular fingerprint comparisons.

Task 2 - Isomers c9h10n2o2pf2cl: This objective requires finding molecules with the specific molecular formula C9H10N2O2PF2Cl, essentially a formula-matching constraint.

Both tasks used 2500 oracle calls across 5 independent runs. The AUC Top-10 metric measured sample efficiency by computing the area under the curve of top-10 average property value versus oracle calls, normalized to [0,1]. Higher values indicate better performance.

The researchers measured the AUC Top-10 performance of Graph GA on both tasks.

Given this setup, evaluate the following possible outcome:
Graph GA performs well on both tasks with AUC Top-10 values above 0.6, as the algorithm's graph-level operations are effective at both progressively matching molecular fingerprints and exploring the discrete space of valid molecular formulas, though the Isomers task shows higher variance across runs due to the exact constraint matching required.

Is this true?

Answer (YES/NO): NO